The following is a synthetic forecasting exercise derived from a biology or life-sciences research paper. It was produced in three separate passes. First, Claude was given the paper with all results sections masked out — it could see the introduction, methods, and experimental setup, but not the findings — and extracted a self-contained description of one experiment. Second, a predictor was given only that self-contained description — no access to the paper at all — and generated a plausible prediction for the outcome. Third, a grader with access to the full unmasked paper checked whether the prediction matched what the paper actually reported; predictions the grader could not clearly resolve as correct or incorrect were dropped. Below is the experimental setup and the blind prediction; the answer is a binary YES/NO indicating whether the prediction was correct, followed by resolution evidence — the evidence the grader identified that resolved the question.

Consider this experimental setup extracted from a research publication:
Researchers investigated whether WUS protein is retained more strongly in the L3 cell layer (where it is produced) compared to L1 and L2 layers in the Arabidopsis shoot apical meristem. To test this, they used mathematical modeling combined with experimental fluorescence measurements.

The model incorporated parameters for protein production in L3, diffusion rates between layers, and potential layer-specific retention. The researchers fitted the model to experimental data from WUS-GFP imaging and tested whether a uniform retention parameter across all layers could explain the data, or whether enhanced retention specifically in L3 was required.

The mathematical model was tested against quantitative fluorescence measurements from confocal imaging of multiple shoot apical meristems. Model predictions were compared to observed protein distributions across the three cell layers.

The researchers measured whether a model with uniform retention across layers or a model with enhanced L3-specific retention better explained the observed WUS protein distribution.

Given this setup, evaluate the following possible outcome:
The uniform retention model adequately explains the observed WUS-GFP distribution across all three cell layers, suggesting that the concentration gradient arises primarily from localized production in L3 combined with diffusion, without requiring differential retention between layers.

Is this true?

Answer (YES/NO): NO